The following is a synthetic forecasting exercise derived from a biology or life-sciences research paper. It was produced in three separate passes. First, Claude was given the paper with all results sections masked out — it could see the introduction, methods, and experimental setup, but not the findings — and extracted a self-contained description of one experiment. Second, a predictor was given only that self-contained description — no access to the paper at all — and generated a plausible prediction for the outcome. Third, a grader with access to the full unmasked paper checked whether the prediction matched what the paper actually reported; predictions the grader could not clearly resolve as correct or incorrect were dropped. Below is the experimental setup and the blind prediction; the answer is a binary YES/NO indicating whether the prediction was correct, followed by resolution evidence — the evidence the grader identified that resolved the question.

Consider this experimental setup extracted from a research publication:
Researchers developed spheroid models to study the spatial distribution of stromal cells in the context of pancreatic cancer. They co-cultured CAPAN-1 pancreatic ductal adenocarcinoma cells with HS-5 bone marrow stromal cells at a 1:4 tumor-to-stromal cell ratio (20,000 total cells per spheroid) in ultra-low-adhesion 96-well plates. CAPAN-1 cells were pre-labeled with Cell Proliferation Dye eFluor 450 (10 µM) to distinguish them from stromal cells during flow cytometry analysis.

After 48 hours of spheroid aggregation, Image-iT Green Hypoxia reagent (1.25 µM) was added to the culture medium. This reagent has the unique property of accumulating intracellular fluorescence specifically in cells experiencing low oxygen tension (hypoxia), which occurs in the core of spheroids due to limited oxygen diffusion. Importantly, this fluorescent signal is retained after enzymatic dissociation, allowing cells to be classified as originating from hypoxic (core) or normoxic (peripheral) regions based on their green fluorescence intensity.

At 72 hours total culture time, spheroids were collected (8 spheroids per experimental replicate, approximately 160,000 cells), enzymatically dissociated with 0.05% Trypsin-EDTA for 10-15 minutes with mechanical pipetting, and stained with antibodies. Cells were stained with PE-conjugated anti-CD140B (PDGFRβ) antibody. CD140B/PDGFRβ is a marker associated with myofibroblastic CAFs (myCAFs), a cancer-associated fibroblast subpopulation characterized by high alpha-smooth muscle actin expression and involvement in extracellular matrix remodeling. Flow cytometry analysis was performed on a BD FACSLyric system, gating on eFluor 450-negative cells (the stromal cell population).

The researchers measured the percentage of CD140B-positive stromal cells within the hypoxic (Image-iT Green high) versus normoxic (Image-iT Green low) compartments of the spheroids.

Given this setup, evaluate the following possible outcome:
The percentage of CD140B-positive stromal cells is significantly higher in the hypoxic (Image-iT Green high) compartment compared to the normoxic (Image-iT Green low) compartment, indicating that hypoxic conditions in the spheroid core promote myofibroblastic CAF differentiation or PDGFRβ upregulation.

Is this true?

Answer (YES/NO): YES